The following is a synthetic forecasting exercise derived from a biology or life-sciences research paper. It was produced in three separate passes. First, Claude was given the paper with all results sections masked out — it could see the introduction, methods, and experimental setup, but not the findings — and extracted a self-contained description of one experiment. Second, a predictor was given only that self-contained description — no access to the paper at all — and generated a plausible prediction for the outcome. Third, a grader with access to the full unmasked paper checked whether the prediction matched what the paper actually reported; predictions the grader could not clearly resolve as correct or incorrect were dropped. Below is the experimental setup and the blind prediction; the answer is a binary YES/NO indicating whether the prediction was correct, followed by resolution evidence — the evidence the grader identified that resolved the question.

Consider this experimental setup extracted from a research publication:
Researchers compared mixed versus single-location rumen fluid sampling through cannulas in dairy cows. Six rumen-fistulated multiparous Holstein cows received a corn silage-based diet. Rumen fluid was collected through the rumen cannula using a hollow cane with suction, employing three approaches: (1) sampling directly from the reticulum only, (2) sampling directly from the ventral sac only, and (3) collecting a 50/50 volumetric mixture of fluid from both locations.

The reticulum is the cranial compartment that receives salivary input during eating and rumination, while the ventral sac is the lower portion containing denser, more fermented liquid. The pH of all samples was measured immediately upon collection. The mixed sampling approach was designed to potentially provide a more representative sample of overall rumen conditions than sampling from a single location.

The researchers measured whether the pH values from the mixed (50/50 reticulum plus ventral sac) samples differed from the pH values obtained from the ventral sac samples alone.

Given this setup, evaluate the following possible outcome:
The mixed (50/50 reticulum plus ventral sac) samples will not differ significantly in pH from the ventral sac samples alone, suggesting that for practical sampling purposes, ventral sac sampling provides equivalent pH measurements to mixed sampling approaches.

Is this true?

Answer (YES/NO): YES